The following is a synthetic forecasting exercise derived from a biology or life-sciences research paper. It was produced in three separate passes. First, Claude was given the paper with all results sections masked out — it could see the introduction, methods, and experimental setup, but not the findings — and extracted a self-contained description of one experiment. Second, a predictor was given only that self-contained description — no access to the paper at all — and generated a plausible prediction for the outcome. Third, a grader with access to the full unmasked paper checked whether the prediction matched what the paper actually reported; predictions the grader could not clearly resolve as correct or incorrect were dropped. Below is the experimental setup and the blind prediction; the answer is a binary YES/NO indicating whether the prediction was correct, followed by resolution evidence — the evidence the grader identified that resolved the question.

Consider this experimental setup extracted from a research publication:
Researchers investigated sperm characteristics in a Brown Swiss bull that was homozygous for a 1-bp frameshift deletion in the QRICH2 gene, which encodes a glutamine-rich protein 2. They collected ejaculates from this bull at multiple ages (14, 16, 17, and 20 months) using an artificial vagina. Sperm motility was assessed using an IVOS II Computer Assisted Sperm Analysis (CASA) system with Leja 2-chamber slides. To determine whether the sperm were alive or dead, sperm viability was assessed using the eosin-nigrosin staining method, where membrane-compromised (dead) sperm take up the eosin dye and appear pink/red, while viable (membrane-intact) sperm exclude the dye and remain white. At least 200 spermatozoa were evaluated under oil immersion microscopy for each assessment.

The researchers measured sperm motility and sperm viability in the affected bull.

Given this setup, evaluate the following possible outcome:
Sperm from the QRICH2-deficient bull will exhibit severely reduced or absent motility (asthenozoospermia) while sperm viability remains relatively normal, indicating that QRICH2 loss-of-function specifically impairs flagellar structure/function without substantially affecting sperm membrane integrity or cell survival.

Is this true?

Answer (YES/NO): NO